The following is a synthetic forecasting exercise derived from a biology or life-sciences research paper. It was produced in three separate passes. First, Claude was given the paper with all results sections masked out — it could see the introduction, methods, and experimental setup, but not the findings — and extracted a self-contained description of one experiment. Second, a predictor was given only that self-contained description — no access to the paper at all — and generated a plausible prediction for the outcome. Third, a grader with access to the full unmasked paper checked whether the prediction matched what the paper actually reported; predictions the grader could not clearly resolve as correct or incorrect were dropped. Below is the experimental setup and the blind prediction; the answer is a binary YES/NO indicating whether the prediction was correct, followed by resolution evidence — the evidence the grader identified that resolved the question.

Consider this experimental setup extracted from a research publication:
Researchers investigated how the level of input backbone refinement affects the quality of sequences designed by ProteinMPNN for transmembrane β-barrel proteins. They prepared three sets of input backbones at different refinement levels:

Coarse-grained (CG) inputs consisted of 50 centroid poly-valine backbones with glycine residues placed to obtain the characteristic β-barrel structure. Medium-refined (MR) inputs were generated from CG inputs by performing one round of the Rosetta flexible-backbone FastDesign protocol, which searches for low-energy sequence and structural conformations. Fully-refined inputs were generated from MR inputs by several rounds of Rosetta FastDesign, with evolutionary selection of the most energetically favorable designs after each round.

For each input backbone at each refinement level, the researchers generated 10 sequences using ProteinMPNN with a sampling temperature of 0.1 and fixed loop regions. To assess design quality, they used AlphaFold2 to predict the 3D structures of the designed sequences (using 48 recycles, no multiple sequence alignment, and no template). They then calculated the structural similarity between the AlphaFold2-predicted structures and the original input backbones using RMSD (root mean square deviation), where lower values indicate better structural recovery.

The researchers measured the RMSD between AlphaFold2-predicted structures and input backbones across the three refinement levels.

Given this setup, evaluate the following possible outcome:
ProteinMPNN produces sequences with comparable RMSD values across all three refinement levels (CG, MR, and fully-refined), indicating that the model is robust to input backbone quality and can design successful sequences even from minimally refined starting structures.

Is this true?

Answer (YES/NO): NO